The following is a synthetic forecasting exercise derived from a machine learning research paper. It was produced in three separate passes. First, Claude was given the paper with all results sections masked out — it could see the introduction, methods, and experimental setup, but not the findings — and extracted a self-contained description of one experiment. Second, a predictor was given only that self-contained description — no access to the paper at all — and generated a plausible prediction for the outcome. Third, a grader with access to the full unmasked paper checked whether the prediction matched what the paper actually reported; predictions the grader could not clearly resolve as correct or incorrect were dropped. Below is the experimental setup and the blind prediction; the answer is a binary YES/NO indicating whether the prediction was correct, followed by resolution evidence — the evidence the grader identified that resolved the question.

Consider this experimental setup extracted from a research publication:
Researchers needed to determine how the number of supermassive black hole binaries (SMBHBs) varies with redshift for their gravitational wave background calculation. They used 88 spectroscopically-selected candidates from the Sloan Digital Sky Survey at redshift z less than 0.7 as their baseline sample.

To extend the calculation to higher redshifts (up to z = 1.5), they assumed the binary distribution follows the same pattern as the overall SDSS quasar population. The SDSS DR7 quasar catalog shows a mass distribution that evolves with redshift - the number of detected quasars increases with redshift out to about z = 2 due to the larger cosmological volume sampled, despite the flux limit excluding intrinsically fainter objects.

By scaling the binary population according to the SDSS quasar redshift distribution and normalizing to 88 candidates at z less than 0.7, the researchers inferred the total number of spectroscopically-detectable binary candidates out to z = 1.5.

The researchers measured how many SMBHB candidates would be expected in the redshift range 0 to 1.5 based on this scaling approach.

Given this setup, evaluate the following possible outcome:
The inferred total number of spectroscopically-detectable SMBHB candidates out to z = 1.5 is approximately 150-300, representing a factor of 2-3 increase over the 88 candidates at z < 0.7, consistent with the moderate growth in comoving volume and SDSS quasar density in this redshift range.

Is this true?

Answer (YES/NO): YES